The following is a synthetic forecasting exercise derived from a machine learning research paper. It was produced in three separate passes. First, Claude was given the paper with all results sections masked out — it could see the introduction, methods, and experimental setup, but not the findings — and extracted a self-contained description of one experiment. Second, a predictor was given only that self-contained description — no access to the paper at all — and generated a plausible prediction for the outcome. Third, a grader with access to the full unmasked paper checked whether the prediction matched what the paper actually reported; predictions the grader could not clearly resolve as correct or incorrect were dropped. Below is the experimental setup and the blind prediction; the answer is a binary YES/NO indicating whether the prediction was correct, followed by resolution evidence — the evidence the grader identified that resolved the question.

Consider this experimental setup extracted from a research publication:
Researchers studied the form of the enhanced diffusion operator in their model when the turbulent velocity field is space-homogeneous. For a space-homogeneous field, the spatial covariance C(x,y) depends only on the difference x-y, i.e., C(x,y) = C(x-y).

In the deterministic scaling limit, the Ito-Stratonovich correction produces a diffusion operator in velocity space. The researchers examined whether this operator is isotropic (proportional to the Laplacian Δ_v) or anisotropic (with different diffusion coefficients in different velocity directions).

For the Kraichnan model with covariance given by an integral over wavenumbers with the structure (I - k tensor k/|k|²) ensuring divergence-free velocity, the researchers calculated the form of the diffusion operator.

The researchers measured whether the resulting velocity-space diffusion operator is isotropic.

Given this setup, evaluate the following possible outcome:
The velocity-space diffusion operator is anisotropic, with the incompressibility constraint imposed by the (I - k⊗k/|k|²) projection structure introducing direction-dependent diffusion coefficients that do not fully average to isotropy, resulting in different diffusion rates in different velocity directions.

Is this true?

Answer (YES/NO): NO